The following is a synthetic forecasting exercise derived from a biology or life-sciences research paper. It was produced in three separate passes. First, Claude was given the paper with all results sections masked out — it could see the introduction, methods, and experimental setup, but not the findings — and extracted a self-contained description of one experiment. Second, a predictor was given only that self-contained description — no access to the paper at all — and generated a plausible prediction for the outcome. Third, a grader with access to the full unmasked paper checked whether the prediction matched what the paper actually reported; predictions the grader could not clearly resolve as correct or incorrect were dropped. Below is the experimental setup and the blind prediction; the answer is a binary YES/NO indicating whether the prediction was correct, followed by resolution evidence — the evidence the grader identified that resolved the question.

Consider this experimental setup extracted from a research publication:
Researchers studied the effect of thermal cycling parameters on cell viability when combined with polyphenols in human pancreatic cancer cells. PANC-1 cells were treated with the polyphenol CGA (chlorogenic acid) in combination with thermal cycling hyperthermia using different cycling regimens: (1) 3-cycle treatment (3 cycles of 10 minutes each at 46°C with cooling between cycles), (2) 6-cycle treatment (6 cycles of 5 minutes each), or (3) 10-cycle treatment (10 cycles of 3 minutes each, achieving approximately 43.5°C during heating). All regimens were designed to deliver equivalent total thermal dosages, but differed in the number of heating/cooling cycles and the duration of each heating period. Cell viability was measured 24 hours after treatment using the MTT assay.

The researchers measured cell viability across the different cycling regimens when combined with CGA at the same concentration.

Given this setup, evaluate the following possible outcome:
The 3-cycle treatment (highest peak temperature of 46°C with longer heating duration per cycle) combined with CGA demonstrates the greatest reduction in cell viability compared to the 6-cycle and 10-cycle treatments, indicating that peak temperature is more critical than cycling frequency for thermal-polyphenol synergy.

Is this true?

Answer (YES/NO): NO